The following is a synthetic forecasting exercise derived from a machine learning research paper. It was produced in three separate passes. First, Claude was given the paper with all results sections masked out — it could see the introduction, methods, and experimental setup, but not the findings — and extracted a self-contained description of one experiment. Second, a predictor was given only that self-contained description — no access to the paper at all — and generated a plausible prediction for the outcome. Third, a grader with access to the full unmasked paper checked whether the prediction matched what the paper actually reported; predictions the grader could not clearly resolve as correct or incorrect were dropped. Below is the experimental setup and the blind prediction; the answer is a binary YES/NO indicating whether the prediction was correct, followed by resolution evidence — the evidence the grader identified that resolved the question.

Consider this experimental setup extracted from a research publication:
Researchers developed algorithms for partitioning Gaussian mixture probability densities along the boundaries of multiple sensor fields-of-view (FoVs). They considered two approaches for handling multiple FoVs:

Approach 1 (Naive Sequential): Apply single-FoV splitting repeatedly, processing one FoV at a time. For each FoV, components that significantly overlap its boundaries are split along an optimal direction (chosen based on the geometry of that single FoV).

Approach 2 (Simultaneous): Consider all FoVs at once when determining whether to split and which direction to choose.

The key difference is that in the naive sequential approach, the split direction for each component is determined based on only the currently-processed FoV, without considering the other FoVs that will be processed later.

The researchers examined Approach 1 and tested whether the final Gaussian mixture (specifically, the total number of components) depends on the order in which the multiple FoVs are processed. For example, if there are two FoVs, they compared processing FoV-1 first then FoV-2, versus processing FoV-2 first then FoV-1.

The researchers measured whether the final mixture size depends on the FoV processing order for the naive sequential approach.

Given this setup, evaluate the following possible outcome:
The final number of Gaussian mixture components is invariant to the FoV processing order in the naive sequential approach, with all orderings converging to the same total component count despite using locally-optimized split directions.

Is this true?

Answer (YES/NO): NO